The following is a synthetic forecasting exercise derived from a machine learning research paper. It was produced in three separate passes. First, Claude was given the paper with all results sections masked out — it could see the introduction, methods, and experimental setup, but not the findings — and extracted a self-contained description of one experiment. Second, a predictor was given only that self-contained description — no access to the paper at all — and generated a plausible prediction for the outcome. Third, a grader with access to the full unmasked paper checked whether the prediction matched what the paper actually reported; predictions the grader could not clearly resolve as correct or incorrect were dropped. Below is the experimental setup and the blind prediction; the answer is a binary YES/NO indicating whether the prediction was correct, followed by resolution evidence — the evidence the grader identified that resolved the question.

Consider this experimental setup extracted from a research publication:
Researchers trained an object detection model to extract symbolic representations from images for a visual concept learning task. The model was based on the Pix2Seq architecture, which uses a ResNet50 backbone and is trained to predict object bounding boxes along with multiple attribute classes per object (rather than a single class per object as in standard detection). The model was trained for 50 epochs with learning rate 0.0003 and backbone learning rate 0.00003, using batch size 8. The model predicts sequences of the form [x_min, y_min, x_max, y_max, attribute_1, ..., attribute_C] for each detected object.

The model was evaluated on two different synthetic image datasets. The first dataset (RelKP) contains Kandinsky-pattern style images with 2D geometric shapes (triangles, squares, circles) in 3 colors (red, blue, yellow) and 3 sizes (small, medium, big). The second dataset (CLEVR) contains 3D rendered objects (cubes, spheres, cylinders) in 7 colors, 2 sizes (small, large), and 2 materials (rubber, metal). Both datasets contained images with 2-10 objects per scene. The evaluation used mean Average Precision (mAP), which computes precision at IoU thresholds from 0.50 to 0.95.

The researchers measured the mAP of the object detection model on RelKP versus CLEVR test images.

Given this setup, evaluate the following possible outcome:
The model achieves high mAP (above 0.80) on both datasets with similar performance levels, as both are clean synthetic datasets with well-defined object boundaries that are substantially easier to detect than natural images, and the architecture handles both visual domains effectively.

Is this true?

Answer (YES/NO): NO